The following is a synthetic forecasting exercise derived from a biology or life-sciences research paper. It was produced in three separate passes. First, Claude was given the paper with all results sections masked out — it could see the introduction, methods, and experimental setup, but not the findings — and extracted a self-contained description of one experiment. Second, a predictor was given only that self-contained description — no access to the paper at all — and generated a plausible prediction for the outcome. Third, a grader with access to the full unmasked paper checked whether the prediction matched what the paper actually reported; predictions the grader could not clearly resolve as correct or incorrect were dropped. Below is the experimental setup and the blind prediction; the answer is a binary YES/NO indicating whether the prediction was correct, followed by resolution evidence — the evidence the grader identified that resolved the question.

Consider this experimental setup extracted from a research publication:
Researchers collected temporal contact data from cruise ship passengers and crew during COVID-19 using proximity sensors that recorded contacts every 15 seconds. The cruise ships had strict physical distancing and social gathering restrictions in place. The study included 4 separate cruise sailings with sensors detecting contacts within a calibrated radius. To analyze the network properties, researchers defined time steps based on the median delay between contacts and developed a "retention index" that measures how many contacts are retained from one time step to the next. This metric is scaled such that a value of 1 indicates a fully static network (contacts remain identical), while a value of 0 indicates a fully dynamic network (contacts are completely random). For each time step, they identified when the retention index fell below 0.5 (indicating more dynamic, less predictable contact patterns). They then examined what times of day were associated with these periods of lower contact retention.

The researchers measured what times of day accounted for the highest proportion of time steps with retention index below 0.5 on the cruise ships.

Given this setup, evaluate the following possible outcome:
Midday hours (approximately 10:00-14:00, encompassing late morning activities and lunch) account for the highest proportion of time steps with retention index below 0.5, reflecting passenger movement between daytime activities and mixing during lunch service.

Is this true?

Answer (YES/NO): NO